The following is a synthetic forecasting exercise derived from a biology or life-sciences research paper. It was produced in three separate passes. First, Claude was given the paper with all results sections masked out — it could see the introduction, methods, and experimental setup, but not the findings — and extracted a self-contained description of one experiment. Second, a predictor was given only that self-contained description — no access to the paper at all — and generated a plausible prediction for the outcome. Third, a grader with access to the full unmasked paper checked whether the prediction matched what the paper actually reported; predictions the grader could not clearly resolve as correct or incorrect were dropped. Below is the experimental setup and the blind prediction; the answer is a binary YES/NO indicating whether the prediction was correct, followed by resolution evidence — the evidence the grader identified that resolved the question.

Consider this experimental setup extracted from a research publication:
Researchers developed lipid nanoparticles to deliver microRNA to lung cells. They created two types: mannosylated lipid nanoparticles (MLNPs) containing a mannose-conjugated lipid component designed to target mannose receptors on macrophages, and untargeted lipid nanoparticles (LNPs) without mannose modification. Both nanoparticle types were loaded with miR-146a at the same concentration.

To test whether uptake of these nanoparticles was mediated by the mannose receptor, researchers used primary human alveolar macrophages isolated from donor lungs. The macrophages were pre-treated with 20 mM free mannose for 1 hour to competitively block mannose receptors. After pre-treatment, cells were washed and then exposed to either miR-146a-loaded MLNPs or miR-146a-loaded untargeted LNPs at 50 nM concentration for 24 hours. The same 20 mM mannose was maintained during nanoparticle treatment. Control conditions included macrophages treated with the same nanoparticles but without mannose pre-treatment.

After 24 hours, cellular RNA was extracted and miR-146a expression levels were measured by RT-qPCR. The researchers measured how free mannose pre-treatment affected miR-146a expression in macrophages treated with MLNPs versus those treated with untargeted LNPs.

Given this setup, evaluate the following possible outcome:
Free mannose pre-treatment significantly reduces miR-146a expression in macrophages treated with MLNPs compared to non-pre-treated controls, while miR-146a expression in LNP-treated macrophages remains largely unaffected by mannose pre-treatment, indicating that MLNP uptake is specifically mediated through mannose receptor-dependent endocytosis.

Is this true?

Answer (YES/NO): YES